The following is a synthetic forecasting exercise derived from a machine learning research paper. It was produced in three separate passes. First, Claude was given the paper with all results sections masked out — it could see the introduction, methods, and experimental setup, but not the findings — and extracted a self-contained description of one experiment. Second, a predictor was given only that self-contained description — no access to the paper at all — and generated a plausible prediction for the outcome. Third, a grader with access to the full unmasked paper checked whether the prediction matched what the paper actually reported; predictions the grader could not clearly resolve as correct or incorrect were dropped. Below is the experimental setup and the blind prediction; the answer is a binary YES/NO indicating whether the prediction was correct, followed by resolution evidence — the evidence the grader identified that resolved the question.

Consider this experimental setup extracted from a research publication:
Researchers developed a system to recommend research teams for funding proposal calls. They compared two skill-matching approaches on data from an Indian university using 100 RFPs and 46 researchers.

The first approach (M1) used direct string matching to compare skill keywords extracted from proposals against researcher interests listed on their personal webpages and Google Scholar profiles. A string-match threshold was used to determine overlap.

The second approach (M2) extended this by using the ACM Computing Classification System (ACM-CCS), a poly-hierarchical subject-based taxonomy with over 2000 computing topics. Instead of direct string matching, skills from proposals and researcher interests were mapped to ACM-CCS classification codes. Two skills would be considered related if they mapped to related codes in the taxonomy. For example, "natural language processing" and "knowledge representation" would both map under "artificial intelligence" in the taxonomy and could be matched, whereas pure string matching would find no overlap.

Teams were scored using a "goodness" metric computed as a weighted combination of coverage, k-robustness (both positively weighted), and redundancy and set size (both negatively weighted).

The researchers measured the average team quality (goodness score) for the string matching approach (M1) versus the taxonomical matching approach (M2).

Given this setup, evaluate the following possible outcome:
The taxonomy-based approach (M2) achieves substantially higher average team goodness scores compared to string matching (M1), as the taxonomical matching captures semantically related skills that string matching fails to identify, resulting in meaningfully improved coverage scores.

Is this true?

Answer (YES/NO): NO